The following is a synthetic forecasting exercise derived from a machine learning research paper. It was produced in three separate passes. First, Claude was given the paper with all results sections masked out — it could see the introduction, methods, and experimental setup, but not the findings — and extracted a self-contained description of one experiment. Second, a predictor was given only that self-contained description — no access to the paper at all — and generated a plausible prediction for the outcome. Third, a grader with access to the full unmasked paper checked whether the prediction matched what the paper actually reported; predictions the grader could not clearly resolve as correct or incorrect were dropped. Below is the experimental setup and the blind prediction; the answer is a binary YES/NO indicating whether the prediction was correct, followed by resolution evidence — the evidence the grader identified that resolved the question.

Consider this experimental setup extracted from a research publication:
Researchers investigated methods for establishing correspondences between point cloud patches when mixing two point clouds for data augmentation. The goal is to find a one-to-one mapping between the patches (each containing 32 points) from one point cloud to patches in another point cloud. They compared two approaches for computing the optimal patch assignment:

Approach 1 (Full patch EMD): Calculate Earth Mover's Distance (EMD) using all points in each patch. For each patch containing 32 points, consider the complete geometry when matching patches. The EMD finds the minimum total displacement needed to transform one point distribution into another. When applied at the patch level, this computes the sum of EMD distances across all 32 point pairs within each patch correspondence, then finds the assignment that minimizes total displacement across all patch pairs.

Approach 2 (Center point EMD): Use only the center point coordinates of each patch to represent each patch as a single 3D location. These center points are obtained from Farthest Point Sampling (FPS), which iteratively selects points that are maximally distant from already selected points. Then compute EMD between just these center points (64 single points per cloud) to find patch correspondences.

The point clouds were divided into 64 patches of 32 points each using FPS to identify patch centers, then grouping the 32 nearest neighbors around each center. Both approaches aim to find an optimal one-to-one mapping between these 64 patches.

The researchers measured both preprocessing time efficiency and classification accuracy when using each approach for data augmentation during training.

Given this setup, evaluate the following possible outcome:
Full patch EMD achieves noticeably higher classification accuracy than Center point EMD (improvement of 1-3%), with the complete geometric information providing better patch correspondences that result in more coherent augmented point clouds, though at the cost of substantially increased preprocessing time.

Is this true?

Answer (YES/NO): NO